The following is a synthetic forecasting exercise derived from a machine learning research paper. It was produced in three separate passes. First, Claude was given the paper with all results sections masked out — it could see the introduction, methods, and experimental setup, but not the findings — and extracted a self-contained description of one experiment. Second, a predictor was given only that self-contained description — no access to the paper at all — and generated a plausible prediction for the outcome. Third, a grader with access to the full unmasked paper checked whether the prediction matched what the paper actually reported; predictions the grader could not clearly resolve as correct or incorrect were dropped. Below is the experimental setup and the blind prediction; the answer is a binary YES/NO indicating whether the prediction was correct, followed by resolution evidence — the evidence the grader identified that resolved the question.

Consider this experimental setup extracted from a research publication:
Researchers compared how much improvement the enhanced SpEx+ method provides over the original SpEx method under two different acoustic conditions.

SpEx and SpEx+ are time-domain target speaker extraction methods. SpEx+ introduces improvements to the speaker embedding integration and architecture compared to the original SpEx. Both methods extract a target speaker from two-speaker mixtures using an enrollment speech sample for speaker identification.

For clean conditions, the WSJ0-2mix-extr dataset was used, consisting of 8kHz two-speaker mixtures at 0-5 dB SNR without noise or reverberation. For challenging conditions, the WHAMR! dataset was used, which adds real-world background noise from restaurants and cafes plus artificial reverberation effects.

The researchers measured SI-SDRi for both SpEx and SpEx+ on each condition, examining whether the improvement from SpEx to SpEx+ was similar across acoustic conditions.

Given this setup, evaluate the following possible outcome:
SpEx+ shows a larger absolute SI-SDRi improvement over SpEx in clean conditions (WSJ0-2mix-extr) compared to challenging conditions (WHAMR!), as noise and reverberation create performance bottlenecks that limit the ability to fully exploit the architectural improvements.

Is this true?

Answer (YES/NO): YES